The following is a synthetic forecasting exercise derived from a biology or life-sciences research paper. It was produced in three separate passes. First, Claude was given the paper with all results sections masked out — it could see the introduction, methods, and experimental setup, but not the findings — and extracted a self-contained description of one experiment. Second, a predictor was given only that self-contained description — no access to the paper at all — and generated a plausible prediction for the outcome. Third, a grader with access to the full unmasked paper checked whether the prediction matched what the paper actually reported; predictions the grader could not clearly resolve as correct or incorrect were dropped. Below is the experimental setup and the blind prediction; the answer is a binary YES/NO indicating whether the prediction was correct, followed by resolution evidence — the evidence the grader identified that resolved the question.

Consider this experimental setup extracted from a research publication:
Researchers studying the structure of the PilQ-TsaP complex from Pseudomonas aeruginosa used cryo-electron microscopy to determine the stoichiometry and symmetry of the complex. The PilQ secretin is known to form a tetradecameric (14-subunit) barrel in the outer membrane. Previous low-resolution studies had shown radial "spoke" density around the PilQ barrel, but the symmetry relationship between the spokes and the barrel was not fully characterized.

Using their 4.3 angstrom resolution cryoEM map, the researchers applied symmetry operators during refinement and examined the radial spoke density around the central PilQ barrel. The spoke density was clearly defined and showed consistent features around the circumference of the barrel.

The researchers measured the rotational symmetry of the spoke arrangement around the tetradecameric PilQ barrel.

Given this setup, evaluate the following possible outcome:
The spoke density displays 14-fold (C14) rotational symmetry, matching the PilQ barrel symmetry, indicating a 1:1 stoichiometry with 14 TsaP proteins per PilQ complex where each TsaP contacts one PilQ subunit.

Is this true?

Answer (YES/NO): NO